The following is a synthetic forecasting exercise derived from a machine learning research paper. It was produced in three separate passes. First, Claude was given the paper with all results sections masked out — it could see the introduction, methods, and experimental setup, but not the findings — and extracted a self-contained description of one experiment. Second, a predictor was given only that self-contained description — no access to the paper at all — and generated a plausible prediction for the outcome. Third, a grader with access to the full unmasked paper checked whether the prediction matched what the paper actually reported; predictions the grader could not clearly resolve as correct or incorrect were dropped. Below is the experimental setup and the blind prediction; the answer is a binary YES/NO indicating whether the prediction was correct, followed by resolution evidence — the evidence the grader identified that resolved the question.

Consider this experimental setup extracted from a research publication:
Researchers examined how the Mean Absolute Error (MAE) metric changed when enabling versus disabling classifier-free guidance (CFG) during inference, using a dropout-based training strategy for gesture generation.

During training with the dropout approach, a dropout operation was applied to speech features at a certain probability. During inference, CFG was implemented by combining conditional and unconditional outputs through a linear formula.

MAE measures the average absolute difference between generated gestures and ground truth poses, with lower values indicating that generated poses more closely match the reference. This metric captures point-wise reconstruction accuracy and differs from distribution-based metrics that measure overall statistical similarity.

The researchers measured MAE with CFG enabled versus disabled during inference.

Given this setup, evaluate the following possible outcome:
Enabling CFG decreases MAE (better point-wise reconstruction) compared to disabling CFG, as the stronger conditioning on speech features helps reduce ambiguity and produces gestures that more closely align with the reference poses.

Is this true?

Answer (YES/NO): NO